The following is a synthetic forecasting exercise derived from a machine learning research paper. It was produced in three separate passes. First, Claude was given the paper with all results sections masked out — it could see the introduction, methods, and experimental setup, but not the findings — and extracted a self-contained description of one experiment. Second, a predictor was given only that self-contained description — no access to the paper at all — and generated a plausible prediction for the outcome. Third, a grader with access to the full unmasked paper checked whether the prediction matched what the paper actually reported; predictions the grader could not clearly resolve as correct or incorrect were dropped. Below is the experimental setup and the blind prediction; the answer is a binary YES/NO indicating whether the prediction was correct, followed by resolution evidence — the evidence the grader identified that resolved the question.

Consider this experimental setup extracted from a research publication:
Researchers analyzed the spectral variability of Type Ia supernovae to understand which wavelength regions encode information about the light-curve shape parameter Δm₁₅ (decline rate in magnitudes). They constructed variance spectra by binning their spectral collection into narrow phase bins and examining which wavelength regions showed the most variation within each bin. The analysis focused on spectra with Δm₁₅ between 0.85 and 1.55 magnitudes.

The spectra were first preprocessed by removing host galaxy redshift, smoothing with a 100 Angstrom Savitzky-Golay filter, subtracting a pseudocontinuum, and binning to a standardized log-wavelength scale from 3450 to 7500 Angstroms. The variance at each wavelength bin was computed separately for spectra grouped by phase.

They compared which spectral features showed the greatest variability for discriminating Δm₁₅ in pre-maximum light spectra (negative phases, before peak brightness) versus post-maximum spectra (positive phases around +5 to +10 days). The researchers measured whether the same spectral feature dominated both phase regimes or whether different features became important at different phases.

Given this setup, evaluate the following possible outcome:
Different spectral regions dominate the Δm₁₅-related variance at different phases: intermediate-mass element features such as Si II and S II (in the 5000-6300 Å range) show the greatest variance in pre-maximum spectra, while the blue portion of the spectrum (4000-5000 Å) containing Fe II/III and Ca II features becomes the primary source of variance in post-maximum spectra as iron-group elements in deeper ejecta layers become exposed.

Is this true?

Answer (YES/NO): NO